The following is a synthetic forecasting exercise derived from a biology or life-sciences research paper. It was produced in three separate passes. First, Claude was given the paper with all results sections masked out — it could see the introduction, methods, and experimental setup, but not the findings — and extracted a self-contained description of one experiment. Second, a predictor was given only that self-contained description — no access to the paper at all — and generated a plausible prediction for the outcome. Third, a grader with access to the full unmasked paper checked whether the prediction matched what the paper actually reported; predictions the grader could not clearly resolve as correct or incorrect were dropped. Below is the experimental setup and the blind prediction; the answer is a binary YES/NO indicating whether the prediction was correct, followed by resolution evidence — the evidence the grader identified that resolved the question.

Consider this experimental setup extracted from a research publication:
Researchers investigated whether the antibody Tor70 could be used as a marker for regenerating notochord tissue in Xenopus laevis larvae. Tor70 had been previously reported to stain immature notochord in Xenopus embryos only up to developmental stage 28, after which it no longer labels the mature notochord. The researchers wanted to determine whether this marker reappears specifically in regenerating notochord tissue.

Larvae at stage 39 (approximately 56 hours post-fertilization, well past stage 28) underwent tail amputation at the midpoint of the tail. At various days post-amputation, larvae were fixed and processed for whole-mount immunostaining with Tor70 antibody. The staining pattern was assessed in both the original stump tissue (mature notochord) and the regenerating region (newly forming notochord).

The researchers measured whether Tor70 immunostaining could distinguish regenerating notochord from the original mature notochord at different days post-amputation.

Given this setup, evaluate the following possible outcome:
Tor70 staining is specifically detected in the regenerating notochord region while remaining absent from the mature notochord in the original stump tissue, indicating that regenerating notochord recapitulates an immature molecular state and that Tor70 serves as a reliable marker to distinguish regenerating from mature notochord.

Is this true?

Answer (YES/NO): YES